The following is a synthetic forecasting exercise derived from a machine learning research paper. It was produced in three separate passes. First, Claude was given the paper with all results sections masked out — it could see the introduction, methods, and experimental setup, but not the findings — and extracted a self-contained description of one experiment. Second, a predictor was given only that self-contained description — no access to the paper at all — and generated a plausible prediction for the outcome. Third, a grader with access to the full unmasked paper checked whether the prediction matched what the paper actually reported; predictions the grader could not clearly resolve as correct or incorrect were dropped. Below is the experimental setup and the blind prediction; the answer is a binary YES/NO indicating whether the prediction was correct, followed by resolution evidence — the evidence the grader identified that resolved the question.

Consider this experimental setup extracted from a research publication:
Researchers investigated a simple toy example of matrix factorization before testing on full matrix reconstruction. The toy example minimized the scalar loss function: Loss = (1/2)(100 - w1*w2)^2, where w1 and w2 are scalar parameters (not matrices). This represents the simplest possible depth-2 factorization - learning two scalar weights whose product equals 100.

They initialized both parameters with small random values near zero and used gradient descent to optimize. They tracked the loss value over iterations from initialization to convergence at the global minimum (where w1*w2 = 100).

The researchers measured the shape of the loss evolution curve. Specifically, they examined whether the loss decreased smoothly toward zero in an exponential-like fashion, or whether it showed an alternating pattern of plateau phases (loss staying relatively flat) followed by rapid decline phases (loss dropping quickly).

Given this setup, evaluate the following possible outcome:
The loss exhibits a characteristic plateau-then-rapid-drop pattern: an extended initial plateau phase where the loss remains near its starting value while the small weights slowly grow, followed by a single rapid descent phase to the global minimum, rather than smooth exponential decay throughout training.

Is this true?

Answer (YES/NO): NO